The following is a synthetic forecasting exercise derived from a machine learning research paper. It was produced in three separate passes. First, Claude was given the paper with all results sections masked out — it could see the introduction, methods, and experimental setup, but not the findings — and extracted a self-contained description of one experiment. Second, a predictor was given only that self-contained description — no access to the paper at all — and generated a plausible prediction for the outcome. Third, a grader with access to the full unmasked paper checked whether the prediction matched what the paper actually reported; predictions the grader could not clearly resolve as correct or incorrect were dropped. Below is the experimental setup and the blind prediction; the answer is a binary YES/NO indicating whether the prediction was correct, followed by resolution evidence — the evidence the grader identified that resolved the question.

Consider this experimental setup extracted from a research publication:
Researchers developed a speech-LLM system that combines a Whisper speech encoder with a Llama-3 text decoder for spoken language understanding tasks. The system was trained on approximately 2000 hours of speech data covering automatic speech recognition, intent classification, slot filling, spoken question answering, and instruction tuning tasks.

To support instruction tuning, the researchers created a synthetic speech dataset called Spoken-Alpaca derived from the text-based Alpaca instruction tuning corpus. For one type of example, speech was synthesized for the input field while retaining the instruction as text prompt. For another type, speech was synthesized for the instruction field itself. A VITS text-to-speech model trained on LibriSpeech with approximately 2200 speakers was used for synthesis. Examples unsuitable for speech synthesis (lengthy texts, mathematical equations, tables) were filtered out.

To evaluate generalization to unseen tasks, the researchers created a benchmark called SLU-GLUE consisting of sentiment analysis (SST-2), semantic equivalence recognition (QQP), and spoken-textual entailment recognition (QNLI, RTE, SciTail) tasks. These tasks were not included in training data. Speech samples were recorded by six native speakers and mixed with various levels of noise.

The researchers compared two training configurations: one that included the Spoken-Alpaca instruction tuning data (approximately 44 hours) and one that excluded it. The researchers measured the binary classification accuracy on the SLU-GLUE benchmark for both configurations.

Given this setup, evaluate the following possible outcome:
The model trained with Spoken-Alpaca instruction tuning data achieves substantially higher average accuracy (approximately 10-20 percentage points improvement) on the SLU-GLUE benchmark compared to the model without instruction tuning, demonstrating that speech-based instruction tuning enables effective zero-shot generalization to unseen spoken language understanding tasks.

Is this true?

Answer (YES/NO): YES